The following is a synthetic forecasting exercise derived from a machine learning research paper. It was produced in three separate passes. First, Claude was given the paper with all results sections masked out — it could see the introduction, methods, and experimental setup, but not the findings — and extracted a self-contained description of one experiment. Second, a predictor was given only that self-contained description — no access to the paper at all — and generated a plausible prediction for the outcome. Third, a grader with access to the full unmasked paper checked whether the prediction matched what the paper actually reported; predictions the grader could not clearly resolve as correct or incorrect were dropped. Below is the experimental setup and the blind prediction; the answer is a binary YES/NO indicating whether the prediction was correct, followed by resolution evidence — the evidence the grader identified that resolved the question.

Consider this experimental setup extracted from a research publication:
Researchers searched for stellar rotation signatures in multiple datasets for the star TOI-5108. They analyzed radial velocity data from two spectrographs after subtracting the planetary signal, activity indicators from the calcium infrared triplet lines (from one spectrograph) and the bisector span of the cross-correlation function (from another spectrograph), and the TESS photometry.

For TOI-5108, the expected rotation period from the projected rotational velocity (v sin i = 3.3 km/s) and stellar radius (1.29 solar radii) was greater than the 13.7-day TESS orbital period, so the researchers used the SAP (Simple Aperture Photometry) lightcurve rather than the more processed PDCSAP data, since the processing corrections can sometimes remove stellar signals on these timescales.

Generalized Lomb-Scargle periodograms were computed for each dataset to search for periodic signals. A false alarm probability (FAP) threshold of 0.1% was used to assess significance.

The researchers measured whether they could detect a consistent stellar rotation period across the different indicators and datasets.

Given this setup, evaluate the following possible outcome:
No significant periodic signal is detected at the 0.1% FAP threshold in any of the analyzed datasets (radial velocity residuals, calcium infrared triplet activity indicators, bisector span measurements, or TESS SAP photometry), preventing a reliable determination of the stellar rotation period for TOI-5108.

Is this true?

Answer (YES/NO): YES